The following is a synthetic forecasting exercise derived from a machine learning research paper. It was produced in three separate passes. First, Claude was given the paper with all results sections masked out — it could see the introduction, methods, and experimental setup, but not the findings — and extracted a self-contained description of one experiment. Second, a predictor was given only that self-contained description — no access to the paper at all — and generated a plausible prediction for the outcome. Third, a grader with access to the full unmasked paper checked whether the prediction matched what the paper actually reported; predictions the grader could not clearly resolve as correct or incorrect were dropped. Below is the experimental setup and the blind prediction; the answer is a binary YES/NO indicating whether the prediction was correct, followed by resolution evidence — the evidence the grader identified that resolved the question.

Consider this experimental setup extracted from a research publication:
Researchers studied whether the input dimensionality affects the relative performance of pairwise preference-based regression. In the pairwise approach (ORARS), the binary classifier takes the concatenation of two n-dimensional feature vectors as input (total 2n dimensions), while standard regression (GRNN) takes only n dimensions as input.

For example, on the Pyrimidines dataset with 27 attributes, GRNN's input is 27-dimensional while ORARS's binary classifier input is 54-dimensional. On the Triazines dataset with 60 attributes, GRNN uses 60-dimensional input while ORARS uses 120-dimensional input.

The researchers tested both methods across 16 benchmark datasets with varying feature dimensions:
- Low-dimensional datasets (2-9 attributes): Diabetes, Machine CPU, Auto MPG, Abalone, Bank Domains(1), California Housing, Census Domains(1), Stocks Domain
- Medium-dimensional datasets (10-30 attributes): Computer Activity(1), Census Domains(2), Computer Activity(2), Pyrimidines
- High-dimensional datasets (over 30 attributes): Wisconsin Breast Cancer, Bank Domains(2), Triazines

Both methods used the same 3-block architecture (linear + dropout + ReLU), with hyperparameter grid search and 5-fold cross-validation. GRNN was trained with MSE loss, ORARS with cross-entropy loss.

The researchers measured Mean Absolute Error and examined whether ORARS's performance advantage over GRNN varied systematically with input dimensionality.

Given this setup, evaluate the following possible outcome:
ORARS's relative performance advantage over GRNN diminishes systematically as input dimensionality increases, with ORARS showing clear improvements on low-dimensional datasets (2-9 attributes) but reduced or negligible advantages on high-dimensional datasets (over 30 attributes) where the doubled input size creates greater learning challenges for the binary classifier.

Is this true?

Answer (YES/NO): NO